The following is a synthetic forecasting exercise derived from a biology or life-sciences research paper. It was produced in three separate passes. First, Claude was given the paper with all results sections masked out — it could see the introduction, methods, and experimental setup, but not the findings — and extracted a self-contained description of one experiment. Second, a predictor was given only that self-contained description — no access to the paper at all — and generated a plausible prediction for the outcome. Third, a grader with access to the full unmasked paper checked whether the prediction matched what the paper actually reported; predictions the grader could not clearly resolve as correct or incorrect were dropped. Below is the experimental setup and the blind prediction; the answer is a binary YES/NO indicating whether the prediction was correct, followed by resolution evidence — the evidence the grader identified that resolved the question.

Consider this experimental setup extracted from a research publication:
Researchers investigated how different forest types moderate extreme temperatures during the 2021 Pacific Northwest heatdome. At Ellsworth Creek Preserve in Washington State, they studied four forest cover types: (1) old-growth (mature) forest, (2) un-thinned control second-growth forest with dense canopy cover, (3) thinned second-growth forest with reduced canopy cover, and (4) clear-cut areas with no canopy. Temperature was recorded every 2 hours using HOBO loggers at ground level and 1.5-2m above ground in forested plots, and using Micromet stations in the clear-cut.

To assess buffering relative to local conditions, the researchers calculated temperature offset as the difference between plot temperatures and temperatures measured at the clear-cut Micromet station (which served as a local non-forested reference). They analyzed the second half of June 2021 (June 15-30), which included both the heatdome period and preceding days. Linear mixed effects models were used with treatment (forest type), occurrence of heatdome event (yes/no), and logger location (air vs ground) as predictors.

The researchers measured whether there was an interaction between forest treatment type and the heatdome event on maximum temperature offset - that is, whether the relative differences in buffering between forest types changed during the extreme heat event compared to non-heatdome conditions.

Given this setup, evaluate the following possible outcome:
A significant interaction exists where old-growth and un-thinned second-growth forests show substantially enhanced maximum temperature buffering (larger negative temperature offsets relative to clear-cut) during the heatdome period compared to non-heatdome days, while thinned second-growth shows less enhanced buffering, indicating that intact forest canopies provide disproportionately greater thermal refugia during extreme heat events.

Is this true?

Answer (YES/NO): NO